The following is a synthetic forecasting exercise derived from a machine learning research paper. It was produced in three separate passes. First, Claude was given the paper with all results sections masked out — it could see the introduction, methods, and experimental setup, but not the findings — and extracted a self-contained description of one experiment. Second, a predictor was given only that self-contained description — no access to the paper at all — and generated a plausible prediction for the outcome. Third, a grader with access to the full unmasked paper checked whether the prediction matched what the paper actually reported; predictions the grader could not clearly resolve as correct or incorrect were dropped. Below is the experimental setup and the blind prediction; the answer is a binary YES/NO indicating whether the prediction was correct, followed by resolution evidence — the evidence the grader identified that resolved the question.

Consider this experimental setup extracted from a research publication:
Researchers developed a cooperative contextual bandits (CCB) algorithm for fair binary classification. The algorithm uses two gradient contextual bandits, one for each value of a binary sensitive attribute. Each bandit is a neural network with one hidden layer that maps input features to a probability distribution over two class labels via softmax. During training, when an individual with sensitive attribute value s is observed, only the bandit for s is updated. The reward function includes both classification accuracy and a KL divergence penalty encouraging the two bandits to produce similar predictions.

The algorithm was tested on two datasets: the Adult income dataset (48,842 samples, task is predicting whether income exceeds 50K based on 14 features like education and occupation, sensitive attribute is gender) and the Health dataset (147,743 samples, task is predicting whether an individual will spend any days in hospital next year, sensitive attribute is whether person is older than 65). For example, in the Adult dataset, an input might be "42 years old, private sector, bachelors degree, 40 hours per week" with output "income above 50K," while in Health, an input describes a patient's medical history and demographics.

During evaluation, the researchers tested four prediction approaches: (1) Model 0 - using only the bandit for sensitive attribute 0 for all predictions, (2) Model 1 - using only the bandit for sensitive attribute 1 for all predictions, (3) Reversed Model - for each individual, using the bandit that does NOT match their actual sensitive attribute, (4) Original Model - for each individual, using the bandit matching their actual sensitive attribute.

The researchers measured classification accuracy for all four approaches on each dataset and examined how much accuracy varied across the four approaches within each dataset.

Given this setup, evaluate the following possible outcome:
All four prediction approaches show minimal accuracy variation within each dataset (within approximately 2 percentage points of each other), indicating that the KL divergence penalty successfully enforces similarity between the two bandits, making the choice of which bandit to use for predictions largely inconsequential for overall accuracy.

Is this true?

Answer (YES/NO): YES